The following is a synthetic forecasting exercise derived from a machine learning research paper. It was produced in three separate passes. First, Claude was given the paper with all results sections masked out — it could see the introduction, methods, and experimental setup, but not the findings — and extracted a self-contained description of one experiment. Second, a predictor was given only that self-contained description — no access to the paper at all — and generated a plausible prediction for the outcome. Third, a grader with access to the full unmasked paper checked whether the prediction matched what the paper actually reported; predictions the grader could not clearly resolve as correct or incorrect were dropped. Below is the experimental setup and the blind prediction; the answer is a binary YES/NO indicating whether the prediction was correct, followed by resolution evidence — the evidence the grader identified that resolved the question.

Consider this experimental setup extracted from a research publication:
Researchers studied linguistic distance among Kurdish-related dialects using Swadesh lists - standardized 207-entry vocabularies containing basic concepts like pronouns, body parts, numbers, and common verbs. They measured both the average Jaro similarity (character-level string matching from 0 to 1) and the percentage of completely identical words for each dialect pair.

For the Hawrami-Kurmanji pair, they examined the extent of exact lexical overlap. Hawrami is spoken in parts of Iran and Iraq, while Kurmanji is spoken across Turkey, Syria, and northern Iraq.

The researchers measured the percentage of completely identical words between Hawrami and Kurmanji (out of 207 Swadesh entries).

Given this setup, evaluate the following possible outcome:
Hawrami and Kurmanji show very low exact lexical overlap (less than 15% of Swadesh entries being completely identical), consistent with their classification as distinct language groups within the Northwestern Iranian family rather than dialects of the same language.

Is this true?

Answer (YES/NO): YES